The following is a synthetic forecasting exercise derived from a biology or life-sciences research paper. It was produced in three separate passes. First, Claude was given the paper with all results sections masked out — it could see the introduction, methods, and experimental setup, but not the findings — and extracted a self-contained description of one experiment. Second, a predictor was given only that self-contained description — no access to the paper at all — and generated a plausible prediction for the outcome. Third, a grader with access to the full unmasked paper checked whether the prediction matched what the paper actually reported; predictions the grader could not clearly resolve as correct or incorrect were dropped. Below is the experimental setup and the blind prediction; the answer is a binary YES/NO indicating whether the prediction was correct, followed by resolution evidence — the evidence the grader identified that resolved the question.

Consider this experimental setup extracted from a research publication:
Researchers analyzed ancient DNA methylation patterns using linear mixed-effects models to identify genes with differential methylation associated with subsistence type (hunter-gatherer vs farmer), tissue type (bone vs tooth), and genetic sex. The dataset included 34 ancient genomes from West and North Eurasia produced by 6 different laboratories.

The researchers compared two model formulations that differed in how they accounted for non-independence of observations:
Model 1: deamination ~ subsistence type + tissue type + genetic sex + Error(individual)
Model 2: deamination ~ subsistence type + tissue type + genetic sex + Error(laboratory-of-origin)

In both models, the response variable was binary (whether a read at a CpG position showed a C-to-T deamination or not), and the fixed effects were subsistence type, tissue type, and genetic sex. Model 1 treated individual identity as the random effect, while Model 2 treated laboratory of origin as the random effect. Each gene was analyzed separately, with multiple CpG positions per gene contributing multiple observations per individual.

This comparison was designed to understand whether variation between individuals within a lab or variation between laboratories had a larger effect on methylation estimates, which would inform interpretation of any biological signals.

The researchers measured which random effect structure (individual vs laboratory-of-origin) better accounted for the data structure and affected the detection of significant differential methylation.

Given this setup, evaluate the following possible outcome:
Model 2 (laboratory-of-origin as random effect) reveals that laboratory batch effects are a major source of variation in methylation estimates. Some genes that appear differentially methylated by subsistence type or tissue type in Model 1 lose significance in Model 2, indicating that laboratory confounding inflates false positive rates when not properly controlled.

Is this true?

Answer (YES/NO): YES